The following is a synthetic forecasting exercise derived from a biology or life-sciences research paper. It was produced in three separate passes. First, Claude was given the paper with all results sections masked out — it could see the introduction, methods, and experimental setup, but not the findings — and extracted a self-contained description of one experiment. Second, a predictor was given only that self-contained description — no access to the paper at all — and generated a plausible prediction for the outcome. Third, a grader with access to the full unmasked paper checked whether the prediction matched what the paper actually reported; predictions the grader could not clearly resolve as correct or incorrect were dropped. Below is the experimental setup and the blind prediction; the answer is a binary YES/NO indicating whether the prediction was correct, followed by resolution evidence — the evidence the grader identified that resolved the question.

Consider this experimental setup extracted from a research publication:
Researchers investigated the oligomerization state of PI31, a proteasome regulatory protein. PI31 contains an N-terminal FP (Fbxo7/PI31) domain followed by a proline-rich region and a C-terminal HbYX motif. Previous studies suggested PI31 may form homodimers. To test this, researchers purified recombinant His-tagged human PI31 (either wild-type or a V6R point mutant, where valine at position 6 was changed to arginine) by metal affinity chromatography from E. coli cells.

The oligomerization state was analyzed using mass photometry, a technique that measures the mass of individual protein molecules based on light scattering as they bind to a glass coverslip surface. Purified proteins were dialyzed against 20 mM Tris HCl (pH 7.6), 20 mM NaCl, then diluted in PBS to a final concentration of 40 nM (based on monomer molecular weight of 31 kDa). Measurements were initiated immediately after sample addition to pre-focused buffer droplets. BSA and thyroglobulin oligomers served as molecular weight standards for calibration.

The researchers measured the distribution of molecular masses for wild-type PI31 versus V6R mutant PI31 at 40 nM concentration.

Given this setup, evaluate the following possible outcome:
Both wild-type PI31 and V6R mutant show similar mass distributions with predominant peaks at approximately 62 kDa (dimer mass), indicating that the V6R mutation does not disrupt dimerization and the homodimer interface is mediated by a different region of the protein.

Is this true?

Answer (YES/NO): NO